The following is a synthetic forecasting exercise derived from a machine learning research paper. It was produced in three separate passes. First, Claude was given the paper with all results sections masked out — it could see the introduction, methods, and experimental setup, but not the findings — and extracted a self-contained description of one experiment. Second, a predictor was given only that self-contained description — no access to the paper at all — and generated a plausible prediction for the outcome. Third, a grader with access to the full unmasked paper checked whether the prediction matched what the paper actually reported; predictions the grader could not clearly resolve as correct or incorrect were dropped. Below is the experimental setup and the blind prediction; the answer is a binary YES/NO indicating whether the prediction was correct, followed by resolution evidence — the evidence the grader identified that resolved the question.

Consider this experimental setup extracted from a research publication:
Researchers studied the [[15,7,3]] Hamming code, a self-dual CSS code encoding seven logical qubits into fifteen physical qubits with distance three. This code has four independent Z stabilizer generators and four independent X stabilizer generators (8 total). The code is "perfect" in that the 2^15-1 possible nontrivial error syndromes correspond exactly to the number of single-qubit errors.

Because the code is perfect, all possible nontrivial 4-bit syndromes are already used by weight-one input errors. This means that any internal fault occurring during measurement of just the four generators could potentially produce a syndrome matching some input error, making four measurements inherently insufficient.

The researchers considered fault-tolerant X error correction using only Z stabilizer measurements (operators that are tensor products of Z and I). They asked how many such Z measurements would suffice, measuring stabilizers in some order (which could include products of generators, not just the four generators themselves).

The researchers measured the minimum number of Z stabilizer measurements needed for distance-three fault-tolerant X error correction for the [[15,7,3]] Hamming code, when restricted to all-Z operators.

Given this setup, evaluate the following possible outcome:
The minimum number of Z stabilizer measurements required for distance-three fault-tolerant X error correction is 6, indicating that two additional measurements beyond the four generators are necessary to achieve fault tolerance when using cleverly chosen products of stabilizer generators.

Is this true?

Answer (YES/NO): NO